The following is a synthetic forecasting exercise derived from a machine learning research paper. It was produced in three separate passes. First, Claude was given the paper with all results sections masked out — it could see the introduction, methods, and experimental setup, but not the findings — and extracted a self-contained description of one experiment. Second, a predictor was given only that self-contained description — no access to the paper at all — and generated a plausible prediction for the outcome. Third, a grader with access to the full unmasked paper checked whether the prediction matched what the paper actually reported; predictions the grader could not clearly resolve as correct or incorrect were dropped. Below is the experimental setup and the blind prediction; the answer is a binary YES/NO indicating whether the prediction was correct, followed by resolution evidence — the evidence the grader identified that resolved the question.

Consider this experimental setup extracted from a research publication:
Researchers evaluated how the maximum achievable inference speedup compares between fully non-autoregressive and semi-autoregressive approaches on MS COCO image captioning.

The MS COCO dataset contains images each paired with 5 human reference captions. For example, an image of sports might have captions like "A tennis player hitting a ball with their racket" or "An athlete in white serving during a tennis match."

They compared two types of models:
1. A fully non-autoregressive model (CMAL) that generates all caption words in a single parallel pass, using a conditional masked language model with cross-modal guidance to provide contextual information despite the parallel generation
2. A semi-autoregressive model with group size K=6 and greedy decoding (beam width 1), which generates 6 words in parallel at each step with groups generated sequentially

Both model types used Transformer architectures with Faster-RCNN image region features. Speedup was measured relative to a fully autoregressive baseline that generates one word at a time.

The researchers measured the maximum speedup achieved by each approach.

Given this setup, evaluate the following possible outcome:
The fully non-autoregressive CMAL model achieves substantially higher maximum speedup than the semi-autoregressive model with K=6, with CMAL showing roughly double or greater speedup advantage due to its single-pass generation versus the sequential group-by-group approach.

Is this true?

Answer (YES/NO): NO